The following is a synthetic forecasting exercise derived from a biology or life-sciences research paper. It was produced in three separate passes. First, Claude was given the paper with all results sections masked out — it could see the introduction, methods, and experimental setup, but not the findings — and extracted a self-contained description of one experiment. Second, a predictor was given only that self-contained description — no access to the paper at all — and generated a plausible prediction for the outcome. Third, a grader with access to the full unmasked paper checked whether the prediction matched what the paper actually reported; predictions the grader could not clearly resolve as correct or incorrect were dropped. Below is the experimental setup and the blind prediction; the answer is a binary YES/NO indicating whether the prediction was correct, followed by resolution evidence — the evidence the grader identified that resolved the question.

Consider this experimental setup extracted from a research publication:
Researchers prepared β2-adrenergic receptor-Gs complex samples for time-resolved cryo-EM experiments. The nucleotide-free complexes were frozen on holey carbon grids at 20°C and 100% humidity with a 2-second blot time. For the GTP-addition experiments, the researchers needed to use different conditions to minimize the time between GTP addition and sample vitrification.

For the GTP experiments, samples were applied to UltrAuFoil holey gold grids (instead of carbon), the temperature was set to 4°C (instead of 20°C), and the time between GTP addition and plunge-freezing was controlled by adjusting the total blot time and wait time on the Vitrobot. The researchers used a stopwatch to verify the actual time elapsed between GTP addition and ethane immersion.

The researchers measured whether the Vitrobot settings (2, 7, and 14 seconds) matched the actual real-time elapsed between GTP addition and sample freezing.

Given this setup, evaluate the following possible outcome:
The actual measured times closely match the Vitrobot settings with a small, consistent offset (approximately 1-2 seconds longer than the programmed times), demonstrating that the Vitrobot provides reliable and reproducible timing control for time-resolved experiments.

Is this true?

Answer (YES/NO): NO